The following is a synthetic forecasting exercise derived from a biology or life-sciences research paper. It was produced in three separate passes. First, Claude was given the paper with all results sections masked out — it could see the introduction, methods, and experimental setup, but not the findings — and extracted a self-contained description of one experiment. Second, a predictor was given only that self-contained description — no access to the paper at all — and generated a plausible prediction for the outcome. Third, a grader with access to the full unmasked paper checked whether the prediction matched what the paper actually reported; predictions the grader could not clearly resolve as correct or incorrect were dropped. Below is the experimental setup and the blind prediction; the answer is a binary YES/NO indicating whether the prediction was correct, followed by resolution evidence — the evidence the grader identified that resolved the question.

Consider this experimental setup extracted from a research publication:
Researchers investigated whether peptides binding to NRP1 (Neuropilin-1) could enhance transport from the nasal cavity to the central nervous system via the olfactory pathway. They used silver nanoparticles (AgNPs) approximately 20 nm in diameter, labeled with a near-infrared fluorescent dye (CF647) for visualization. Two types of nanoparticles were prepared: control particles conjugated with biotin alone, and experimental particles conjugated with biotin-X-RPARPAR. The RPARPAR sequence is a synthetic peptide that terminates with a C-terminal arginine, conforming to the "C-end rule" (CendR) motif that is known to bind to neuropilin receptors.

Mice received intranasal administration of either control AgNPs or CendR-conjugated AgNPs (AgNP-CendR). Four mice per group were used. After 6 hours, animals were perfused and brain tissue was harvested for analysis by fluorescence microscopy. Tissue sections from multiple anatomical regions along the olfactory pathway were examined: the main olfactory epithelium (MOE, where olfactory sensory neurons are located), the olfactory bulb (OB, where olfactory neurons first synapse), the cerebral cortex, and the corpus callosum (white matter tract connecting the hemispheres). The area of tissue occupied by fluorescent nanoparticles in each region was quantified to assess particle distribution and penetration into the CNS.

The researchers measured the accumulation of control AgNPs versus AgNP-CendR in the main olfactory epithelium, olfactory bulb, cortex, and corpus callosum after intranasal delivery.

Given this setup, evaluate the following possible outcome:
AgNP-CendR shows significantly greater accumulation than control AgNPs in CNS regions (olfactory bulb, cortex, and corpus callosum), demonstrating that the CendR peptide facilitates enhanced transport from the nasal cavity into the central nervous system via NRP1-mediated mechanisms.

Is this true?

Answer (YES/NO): YES